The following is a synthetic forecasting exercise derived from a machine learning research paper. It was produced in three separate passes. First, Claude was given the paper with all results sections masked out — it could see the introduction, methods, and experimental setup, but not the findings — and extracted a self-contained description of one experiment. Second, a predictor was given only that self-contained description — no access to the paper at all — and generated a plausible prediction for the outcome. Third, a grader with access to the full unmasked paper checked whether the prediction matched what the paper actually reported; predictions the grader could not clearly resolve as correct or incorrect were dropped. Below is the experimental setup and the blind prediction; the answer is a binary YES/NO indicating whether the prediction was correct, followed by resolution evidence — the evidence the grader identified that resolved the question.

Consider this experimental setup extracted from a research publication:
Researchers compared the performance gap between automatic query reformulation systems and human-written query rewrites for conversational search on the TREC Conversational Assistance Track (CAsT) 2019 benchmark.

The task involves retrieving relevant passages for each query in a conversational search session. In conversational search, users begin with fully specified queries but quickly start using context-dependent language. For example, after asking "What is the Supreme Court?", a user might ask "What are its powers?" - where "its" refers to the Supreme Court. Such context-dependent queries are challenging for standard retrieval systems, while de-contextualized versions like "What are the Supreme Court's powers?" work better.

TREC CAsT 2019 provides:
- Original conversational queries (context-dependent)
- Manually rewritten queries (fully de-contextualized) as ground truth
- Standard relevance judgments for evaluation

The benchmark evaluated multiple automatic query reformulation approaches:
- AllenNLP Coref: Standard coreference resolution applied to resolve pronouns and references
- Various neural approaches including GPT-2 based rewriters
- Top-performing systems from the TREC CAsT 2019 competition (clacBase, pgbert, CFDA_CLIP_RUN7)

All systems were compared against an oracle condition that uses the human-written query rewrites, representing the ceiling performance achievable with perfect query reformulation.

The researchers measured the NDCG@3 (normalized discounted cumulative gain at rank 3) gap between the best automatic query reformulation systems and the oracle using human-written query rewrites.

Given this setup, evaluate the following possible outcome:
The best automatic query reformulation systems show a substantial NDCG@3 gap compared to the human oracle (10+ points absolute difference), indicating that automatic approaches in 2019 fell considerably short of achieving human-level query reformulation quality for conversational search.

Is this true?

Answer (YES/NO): YES